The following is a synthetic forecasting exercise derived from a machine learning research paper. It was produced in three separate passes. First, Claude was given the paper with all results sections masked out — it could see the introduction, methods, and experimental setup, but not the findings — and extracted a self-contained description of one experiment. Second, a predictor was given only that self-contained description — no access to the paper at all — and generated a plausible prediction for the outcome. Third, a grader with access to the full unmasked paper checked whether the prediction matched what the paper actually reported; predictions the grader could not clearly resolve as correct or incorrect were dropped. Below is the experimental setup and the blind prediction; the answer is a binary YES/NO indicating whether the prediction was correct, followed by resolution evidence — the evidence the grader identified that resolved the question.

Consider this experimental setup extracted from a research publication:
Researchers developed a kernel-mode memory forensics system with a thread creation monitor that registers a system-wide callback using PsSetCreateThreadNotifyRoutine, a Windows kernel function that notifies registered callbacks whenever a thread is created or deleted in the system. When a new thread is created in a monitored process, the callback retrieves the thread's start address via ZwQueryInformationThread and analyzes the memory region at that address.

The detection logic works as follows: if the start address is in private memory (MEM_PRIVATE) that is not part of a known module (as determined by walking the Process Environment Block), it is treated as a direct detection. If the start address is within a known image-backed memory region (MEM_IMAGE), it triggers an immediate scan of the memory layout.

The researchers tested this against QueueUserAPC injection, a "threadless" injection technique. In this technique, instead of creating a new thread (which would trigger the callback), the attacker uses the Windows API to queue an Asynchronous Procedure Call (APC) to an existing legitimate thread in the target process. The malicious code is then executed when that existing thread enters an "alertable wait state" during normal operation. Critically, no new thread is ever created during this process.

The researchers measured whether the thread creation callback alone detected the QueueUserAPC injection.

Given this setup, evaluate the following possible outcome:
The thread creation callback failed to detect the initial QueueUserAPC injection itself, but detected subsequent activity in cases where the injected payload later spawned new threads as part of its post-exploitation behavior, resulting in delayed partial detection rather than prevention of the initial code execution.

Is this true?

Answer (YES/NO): NO